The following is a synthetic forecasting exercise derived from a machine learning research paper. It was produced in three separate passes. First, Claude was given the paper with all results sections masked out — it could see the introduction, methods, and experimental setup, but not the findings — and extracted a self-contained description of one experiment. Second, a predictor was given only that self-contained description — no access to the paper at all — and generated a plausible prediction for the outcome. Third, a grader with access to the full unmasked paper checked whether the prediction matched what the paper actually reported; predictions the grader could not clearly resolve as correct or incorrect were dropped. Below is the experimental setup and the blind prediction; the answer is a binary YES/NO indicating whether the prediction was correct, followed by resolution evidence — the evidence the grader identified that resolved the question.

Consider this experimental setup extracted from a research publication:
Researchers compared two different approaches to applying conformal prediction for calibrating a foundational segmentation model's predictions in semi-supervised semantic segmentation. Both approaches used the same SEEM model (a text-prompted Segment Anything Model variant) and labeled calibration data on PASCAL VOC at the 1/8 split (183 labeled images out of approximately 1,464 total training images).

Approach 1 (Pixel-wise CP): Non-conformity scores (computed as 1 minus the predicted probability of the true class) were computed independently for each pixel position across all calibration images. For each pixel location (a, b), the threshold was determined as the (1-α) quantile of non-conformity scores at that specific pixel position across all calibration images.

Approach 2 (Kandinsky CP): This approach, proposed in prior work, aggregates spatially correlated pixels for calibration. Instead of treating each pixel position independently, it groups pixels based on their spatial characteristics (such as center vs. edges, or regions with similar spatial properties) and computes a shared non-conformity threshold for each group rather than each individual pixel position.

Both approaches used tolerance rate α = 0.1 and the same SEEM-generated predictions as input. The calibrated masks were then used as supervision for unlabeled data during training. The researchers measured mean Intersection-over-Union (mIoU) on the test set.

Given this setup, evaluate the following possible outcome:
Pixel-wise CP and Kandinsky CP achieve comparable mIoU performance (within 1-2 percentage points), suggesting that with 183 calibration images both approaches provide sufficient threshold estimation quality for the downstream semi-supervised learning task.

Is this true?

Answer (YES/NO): NO